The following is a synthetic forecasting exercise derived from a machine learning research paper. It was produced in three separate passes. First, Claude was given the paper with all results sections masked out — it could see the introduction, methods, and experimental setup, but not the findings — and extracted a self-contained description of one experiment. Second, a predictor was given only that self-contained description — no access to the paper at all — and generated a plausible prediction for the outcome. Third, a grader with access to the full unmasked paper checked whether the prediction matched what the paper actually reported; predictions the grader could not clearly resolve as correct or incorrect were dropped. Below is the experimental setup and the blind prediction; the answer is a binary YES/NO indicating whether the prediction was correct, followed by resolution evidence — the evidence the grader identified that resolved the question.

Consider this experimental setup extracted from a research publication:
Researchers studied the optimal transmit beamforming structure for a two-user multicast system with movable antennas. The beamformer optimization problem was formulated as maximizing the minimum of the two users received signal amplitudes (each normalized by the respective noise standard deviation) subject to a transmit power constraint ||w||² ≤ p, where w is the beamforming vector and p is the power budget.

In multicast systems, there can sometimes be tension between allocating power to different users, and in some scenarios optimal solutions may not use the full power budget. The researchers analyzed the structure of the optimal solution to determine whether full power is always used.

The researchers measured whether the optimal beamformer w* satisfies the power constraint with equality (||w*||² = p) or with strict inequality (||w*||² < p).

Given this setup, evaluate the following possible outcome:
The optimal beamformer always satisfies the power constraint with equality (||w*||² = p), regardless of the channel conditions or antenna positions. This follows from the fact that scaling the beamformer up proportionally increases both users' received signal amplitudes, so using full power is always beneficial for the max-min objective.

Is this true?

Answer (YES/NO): YES